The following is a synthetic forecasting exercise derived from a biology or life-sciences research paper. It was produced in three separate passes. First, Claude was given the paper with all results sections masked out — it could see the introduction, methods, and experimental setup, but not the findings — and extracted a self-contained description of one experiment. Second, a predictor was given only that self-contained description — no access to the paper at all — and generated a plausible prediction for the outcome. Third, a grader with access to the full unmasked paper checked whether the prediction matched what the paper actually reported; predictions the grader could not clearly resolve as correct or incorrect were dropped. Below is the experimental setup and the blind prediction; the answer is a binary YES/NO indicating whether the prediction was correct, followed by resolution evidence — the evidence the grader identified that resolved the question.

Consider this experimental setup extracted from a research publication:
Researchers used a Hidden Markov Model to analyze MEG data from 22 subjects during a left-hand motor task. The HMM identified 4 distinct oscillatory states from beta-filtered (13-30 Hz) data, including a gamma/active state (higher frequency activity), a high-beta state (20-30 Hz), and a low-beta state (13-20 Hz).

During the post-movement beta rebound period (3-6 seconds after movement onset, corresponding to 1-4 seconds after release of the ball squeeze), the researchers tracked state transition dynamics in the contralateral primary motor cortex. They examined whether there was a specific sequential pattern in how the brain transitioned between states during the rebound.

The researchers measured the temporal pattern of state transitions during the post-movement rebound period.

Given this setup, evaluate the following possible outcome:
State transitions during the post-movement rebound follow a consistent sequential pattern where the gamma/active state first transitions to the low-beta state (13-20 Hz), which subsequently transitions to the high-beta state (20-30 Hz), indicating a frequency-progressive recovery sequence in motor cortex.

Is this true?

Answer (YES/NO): NO